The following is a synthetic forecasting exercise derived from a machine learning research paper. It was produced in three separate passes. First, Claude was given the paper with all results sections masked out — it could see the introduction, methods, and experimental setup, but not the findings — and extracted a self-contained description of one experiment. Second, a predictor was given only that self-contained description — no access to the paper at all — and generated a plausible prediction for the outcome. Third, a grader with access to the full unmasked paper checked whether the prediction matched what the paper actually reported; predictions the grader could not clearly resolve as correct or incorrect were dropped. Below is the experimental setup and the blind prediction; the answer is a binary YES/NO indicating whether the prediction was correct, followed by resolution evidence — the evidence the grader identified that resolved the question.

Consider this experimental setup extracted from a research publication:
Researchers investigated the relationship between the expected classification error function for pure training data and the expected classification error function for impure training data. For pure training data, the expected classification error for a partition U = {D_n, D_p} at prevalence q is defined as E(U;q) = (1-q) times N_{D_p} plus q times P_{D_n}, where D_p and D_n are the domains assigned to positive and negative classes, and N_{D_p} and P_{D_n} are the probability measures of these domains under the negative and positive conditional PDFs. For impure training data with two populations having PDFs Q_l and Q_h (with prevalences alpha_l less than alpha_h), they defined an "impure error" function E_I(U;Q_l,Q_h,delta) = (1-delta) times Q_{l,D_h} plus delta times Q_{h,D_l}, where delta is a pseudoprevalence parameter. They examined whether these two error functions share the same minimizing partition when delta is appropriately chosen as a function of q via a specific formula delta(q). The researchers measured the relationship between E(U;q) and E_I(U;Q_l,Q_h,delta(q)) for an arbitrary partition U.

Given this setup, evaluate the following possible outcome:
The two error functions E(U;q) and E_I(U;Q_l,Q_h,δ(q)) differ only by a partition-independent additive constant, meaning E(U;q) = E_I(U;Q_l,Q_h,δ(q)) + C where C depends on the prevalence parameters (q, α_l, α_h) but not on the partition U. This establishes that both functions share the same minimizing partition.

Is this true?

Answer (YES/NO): NO